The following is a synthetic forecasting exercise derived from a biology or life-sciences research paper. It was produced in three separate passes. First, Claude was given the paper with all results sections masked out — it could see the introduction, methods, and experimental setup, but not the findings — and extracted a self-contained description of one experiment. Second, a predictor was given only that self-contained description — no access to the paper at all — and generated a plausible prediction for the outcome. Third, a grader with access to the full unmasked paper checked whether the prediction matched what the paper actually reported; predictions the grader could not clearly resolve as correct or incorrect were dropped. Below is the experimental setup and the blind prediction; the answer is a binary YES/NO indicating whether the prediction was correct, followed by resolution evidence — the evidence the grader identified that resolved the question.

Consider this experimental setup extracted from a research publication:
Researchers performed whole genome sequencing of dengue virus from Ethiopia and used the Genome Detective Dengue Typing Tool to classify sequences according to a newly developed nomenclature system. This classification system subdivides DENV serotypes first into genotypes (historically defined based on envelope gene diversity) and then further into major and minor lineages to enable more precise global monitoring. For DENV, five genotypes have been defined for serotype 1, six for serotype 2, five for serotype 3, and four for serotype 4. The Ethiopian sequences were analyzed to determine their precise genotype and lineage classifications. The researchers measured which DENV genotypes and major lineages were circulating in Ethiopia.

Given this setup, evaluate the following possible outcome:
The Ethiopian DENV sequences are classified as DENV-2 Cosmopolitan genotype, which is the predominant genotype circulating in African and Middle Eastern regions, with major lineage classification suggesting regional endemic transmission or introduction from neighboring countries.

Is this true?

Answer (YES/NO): NO